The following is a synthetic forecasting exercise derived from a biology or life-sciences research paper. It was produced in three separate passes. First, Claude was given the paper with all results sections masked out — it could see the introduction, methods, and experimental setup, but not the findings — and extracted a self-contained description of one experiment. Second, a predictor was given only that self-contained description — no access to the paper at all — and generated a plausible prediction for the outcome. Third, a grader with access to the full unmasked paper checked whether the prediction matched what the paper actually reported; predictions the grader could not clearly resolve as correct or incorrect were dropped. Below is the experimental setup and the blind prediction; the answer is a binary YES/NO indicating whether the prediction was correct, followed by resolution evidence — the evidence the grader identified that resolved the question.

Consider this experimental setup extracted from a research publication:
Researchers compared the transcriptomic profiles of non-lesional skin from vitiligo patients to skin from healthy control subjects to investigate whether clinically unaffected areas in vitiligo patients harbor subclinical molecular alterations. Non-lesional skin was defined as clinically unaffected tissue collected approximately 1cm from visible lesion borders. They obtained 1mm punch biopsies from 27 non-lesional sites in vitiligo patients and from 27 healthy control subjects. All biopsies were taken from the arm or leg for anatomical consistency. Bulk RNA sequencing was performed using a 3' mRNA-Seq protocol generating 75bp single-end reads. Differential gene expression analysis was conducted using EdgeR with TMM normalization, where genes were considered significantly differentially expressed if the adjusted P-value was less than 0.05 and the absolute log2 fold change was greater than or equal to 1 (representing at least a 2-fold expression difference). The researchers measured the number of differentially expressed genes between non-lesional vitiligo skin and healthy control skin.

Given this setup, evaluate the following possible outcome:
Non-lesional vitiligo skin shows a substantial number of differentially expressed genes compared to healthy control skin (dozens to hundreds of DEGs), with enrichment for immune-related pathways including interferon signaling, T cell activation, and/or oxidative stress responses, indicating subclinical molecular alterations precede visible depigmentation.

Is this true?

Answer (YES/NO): YES